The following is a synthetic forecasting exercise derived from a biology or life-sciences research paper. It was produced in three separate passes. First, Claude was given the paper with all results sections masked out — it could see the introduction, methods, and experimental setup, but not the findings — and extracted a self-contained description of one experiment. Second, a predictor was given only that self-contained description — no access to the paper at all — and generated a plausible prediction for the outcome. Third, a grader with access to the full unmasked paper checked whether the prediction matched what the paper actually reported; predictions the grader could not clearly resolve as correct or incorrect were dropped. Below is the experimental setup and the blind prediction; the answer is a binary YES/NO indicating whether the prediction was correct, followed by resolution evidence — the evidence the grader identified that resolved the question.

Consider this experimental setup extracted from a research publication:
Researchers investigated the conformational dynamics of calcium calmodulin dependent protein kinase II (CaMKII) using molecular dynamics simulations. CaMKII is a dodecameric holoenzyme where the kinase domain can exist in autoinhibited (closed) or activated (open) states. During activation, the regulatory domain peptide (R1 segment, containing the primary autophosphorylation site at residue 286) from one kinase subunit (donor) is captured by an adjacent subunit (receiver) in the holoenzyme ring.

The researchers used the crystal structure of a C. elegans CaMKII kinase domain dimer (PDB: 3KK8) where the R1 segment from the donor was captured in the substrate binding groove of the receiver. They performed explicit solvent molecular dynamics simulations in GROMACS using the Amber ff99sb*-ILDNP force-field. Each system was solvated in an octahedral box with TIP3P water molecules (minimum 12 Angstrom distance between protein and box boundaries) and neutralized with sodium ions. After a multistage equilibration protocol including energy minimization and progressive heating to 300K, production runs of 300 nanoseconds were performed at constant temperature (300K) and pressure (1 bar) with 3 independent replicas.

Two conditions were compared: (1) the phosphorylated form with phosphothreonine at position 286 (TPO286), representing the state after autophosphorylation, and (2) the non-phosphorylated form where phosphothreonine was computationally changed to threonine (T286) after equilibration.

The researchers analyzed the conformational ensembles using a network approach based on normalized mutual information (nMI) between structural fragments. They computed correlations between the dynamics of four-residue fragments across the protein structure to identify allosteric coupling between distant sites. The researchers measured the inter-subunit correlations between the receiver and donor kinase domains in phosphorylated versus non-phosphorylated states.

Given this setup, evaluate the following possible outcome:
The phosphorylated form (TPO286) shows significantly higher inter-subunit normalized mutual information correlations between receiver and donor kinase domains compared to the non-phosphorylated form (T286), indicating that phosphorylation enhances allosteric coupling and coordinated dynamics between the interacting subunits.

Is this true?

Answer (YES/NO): YES